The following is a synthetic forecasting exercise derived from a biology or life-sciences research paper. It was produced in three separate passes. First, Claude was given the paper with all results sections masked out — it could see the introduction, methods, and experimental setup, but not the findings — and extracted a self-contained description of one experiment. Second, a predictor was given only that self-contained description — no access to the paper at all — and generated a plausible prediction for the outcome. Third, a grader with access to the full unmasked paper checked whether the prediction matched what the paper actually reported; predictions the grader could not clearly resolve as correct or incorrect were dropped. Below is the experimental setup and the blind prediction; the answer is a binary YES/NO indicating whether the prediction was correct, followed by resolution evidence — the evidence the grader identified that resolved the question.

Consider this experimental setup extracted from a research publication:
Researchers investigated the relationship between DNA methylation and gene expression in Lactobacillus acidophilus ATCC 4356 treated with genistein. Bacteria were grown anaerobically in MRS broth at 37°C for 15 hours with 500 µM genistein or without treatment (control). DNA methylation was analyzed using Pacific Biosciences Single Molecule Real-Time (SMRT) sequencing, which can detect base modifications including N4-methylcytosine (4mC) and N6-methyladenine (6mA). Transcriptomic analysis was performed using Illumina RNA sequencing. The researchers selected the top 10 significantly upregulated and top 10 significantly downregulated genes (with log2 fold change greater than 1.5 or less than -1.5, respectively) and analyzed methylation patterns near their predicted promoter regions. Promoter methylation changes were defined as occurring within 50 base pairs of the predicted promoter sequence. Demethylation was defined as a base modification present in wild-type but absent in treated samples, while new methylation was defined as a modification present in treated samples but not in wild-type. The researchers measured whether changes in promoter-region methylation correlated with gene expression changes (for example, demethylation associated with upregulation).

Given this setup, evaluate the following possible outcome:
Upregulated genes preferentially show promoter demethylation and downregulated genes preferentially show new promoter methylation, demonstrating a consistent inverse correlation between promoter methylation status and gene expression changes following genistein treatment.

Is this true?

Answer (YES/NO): NO